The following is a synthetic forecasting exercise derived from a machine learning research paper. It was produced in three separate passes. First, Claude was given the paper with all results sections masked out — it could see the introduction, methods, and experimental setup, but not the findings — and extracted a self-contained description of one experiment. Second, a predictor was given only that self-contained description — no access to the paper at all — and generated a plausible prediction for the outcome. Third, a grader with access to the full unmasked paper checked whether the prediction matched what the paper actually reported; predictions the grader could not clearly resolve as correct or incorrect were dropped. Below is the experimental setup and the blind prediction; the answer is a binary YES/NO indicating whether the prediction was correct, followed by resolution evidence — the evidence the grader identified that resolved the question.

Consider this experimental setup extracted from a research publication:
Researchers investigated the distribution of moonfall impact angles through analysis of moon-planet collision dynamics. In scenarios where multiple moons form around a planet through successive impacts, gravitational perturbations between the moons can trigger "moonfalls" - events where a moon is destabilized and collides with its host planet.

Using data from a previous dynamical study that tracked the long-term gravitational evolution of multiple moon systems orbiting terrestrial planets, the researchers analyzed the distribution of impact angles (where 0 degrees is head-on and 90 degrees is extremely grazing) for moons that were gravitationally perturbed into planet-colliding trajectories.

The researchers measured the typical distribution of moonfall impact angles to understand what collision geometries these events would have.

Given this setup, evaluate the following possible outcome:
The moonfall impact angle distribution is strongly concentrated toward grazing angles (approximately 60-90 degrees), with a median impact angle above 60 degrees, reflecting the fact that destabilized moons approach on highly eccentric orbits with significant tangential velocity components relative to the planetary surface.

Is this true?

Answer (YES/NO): YES